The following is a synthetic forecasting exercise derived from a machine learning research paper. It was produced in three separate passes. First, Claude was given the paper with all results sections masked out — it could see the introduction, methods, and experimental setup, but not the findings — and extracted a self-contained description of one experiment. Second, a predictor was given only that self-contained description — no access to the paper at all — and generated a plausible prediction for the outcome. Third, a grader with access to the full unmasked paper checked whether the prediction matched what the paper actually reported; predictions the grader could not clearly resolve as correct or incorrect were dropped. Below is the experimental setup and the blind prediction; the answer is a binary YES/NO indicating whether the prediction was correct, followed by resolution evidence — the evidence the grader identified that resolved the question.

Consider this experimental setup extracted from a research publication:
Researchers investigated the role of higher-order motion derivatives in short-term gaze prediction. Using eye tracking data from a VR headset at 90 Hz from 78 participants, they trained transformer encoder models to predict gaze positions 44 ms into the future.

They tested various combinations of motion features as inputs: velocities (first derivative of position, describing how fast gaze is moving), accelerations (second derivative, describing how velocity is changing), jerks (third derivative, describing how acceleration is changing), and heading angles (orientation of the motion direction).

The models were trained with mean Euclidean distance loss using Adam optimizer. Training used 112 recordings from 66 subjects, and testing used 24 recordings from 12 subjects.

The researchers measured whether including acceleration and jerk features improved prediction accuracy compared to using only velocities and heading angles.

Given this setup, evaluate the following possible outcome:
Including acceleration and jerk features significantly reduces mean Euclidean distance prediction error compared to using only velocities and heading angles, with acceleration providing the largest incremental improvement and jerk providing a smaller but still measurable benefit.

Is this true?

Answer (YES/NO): NO